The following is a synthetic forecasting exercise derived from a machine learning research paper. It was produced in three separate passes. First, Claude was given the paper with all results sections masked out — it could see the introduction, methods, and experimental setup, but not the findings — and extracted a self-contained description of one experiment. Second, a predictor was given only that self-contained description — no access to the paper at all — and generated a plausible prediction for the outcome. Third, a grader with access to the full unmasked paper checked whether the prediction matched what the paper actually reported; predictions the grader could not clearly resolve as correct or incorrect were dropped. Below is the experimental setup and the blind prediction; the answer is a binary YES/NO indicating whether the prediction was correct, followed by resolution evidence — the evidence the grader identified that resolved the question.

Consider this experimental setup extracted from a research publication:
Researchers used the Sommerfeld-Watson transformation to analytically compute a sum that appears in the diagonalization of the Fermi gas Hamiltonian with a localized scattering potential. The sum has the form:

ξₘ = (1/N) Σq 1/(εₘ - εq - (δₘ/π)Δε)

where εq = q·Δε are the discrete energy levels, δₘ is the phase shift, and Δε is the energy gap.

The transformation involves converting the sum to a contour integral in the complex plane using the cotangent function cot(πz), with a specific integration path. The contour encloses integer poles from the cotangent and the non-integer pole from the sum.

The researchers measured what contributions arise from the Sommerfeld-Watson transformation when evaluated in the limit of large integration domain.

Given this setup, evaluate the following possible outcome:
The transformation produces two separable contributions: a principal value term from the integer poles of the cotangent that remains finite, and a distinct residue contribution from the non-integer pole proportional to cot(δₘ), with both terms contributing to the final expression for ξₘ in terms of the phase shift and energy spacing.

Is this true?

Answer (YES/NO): NO